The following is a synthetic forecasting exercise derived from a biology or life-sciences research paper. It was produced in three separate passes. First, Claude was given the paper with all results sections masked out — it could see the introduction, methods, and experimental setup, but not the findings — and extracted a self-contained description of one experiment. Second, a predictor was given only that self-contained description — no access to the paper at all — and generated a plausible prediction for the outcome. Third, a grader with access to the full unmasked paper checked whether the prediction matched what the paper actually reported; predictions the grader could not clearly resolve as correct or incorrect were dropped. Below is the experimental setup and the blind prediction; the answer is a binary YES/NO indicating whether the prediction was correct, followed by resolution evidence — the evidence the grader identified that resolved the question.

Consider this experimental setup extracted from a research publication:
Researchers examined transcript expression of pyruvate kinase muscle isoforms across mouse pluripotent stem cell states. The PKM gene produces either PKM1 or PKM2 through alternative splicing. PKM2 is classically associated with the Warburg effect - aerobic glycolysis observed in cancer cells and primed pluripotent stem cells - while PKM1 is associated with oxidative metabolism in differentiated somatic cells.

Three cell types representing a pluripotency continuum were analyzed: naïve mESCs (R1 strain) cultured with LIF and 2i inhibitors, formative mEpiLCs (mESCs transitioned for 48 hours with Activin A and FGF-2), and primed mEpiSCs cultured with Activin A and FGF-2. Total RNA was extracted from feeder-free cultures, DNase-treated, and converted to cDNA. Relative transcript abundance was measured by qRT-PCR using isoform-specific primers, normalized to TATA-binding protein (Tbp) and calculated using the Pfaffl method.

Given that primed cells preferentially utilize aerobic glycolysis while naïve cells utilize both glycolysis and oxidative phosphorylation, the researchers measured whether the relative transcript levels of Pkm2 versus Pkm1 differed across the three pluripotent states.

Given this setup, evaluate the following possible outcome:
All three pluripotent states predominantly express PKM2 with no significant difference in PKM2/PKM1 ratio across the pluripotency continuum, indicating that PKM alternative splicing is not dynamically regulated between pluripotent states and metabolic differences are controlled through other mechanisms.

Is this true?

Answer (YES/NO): NO